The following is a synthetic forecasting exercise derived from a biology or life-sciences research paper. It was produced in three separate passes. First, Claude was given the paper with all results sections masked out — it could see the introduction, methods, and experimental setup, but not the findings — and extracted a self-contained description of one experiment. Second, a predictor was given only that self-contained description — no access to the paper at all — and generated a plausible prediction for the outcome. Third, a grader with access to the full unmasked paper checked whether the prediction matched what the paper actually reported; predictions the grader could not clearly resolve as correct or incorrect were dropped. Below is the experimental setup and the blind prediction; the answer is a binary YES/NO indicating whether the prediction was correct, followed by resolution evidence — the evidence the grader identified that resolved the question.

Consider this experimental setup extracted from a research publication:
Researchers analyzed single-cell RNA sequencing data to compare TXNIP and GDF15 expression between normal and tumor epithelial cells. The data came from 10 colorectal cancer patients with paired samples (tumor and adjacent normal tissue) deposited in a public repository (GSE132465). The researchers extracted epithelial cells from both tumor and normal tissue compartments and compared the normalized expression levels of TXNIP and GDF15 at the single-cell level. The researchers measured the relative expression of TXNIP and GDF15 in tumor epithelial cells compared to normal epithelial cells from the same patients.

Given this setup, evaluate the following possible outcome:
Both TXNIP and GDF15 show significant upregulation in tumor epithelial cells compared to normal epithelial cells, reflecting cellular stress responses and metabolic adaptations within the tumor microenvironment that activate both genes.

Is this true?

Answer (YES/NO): NO